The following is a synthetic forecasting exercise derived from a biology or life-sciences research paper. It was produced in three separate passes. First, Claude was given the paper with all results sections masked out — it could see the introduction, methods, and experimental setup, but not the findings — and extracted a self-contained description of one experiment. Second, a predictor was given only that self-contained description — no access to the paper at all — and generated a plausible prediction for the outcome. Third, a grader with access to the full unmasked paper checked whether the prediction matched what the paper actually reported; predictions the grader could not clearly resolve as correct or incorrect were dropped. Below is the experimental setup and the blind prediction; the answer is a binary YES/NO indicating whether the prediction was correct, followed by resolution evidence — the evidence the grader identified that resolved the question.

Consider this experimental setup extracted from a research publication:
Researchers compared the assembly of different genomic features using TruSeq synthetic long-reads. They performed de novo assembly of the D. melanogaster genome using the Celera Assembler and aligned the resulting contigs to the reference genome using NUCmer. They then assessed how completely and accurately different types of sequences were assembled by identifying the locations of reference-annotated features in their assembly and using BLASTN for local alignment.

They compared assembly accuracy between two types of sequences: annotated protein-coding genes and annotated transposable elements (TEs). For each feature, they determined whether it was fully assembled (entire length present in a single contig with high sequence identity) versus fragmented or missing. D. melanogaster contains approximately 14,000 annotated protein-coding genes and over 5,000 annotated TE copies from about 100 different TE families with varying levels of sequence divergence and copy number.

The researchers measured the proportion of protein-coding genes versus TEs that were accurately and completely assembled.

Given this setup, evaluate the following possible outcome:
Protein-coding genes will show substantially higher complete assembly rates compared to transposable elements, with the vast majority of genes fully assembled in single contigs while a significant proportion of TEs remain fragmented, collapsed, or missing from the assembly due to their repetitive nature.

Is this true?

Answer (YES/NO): NO